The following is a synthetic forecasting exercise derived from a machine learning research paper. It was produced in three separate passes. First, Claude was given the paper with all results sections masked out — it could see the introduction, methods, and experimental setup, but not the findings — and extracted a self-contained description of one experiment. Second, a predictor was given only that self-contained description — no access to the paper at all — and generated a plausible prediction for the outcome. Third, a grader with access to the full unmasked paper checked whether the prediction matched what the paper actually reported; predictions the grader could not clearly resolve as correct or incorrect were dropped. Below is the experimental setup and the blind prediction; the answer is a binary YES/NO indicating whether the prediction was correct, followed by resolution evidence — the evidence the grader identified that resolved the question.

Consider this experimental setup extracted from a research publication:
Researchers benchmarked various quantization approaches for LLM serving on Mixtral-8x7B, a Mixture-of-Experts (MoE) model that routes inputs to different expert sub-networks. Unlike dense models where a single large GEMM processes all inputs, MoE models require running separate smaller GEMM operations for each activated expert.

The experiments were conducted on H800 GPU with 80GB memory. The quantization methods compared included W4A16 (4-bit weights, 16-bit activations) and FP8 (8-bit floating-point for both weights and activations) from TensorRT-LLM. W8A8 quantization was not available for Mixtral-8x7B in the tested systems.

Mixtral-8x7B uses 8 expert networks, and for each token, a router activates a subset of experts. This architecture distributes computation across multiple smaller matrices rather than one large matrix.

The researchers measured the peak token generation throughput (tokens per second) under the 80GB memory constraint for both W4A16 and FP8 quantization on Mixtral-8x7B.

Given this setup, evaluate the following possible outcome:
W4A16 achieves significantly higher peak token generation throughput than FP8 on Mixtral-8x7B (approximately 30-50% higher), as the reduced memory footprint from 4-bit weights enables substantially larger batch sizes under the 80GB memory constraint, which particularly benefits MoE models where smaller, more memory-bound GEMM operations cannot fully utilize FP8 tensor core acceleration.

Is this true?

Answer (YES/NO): NO